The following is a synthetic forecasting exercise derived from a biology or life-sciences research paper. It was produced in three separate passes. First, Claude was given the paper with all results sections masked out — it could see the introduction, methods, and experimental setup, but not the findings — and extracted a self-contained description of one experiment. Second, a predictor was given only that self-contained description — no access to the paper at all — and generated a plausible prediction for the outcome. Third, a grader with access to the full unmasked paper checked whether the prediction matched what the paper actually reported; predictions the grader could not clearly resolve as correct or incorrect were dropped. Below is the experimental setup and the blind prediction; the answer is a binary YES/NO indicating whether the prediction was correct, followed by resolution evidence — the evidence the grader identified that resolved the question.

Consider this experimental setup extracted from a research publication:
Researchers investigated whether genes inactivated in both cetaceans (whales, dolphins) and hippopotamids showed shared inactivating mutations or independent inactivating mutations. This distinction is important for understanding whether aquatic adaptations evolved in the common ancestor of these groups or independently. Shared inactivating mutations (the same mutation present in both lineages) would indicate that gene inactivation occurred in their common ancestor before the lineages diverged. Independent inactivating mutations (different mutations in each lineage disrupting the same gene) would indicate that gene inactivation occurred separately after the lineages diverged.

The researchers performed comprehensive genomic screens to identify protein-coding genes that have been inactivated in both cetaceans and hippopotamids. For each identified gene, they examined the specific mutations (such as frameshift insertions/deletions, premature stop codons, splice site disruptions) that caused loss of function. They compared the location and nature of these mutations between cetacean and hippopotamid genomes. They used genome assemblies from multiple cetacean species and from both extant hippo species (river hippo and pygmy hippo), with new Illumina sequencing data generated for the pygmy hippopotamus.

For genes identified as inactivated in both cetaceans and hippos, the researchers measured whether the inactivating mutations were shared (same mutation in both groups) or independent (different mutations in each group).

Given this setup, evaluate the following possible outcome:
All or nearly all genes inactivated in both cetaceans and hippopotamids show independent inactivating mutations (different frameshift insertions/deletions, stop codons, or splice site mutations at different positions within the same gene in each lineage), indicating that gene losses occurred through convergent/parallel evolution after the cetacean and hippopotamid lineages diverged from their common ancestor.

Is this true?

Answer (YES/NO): YES